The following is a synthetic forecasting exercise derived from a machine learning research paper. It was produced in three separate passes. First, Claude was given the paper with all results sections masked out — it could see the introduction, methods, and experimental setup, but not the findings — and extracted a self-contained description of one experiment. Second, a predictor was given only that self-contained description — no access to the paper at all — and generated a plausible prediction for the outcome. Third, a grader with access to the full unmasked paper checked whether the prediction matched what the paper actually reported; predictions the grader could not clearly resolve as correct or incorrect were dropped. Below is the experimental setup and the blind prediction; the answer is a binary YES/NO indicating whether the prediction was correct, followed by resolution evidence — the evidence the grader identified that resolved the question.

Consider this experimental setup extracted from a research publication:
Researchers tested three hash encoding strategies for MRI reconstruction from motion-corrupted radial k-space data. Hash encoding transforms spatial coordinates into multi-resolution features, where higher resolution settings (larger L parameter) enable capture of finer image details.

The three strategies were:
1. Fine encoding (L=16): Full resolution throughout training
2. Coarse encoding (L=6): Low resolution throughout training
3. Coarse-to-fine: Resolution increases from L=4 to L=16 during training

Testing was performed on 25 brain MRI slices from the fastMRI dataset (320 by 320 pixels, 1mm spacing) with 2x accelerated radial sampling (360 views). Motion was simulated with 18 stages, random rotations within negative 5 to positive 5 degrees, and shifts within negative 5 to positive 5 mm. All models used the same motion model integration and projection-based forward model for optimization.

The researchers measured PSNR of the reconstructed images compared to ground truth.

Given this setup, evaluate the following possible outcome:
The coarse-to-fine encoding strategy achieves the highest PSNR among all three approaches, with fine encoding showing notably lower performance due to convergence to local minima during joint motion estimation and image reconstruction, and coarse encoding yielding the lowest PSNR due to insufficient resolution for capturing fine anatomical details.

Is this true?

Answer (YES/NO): NO